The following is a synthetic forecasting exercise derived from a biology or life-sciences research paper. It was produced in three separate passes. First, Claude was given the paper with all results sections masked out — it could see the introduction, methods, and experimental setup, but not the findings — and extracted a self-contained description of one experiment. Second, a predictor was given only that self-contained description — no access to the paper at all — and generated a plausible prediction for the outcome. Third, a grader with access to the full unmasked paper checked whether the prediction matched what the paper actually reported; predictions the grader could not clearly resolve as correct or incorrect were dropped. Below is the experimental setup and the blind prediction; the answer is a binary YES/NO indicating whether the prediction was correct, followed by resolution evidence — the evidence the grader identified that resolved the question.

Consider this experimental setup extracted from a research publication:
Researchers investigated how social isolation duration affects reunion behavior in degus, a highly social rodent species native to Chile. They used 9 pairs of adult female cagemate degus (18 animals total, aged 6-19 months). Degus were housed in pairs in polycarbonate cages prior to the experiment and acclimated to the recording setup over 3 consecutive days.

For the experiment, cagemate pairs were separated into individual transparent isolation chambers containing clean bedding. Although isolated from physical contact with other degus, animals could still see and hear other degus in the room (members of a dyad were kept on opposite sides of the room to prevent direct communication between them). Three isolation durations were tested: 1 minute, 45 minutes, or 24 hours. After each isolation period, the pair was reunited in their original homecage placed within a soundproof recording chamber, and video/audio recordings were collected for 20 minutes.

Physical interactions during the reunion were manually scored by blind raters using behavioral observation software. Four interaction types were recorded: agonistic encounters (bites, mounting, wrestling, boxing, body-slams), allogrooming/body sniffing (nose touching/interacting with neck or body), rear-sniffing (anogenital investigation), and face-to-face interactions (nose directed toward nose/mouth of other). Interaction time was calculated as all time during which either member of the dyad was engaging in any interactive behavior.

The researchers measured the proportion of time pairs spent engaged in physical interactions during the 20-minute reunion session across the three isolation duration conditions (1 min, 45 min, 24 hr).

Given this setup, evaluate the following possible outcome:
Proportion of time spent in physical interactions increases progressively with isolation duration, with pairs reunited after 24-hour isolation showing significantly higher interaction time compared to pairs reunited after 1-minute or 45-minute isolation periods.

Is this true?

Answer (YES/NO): YES